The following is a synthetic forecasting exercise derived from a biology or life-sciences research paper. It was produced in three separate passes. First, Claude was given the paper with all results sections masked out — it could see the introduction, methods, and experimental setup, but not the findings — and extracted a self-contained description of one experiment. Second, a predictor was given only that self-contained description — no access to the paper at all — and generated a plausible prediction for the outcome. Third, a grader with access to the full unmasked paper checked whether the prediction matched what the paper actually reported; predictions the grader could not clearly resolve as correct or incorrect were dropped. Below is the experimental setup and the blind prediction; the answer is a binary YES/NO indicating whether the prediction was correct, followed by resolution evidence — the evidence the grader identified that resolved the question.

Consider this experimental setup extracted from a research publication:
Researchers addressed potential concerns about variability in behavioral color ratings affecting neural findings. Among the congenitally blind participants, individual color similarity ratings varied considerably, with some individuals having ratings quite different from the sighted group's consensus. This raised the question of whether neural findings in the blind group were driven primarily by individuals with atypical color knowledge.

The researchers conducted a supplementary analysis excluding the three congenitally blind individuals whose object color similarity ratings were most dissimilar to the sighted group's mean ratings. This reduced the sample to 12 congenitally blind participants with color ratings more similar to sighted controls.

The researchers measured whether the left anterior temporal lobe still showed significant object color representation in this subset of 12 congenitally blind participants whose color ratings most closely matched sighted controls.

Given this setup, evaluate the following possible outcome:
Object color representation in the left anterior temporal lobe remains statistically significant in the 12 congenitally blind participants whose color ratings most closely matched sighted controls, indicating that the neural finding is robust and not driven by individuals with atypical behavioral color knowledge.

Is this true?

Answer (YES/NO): YES